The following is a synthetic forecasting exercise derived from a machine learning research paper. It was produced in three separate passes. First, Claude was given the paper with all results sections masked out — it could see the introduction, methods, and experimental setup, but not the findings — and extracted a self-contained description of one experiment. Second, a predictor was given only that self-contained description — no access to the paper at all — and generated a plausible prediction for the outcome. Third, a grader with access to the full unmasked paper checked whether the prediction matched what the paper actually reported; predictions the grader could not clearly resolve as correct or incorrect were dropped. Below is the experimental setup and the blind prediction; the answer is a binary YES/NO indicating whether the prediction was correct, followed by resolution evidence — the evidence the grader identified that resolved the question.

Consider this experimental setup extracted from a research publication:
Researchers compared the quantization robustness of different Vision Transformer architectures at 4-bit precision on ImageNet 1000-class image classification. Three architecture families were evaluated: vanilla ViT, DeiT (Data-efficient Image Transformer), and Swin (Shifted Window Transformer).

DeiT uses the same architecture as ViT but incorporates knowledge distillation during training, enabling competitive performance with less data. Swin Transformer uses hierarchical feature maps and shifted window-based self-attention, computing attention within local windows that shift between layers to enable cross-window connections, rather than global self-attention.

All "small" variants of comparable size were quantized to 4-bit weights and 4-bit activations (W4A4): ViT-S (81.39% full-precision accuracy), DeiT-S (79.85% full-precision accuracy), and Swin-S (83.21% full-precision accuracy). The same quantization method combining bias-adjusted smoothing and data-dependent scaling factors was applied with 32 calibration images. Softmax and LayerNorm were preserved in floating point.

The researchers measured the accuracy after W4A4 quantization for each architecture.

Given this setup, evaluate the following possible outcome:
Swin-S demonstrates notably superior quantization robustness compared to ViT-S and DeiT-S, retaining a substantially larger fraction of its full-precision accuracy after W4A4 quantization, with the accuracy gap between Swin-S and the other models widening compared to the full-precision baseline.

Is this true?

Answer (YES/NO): YES